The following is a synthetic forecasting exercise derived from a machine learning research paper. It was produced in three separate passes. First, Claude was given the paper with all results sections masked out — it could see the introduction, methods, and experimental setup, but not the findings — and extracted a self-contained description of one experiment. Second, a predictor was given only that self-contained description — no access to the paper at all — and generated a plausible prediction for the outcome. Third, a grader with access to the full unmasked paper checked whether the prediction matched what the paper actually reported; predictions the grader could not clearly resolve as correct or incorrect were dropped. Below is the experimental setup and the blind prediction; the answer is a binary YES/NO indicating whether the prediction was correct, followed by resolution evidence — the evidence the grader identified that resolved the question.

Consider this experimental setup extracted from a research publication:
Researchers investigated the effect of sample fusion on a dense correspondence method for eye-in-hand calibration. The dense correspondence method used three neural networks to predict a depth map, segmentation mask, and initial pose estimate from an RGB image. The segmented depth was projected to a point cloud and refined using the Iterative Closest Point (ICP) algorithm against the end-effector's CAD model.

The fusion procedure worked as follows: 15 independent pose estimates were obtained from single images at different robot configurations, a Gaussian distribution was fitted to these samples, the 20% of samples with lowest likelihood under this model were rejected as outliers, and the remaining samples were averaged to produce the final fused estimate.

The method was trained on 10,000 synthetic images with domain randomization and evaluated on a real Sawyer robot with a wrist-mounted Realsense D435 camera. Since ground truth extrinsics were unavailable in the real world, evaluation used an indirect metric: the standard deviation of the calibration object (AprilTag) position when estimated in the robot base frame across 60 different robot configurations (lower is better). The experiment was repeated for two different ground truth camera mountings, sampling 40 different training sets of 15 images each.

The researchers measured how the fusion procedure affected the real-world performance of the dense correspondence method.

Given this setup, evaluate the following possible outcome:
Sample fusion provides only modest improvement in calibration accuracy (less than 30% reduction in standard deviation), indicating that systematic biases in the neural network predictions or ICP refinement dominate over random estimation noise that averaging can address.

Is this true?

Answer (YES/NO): YES